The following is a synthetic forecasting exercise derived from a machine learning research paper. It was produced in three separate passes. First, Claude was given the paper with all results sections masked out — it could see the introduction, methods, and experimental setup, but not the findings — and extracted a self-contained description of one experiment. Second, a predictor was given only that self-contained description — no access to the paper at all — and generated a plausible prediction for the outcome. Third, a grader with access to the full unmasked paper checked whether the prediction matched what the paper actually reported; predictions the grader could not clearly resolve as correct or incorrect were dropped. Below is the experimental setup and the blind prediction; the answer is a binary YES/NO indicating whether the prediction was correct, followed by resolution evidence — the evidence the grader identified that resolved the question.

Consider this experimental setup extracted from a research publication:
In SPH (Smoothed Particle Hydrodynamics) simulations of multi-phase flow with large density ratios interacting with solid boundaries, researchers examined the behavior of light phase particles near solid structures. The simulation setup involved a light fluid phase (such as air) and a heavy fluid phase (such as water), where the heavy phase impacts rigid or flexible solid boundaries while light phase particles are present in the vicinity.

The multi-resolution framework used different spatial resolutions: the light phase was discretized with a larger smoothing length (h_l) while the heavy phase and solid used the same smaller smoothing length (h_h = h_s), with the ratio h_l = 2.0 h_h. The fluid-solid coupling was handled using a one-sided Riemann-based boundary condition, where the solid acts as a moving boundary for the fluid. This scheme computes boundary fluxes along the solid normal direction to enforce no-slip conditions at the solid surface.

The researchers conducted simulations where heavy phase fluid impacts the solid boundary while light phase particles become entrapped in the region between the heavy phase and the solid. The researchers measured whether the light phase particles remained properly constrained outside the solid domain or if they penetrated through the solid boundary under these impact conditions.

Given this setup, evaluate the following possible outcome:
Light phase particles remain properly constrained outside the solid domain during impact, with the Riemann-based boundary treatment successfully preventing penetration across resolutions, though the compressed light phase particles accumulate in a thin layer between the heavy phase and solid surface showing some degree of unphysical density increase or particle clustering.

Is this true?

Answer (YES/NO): NO